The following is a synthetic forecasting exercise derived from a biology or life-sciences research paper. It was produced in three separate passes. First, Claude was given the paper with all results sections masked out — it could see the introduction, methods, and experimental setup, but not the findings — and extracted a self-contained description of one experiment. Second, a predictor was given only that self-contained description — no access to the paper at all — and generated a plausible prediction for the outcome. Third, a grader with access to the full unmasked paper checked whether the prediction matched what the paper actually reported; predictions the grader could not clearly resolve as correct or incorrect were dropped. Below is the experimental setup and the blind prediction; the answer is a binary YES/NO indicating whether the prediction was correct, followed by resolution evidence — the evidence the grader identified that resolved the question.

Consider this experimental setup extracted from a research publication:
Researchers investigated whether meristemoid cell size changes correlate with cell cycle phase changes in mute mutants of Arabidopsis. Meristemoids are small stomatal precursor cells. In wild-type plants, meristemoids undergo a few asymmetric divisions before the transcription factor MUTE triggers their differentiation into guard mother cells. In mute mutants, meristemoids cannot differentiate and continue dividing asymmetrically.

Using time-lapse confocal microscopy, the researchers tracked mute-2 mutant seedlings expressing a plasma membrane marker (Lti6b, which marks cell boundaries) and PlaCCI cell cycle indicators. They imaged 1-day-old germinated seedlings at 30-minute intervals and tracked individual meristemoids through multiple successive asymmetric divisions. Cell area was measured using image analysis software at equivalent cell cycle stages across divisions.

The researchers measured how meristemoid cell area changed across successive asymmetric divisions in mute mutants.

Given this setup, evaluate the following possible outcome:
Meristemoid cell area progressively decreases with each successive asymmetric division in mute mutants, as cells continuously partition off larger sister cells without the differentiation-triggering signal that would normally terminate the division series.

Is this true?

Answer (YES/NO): YES